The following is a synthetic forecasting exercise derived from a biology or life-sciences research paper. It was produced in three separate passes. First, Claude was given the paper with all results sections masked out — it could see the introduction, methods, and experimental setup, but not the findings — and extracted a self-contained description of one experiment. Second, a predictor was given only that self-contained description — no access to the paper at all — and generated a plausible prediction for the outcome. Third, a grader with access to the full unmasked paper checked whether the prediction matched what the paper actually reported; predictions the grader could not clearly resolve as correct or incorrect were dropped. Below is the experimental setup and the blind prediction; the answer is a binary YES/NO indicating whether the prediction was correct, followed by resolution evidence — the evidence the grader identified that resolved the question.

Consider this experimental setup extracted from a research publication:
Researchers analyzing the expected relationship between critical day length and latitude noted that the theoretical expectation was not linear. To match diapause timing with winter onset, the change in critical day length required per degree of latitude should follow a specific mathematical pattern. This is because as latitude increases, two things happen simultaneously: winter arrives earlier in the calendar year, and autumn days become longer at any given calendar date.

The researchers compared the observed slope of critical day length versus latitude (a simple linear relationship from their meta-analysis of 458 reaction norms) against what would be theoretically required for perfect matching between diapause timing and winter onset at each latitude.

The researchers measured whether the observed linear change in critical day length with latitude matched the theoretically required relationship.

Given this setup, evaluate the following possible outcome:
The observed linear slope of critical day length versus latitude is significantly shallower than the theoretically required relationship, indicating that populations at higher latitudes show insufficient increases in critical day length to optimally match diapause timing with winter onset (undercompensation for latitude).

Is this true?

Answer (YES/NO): YES